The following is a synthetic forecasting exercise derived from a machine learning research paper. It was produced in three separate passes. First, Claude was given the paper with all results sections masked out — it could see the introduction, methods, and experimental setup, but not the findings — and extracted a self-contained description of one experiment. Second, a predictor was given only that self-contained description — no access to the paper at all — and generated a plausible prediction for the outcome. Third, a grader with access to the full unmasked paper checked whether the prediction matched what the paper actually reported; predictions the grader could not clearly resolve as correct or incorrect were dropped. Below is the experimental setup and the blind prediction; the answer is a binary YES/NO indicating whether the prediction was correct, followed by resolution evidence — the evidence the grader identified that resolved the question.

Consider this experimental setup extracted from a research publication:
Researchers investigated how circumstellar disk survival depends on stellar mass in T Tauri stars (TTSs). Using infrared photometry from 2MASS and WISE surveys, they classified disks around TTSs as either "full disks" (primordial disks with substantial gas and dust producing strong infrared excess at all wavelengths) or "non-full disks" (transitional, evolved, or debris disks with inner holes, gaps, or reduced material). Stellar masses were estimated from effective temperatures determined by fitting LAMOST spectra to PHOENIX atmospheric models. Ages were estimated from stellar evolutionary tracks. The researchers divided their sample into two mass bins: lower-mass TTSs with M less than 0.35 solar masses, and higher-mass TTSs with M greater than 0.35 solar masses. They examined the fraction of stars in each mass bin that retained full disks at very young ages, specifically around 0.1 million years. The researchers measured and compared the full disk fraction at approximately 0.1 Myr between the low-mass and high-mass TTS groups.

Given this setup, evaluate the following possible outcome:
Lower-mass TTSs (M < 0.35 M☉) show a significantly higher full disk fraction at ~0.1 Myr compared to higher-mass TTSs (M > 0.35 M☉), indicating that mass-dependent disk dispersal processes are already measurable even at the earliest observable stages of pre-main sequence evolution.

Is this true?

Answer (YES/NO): NO